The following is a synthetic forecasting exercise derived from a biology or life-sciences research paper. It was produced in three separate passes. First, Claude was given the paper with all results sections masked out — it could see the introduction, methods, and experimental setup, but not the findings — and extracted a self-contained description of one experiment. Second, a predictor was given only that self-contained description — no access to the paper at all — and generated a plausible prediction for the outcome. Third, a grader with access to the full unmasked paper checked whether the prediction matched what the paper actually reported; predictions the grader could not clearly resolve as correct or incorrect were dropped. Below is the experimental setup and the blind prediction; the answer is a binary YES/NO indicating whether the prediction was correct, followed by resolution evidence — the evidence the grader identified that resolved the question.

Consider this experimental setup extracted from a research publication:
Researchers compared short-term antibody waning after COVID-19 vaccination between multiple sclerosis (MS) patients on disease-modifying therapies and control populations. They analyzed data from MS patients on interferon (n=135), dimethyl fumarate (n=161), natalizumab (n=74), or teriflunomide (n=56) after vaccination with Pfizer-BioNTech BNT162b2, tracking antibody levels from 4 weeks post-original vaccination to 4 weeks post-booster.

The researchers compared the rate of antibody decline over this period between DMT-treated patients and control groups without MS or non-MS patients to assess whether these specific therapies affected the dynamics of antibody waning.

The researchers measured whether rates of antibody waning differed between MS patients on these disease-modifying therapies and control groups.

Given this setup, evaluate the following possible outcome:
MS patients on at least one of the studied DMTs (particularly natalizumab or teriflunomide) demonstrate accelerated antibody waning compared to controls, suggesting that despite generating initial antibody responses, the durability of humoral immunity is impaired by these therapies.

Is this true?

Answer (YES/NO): NO